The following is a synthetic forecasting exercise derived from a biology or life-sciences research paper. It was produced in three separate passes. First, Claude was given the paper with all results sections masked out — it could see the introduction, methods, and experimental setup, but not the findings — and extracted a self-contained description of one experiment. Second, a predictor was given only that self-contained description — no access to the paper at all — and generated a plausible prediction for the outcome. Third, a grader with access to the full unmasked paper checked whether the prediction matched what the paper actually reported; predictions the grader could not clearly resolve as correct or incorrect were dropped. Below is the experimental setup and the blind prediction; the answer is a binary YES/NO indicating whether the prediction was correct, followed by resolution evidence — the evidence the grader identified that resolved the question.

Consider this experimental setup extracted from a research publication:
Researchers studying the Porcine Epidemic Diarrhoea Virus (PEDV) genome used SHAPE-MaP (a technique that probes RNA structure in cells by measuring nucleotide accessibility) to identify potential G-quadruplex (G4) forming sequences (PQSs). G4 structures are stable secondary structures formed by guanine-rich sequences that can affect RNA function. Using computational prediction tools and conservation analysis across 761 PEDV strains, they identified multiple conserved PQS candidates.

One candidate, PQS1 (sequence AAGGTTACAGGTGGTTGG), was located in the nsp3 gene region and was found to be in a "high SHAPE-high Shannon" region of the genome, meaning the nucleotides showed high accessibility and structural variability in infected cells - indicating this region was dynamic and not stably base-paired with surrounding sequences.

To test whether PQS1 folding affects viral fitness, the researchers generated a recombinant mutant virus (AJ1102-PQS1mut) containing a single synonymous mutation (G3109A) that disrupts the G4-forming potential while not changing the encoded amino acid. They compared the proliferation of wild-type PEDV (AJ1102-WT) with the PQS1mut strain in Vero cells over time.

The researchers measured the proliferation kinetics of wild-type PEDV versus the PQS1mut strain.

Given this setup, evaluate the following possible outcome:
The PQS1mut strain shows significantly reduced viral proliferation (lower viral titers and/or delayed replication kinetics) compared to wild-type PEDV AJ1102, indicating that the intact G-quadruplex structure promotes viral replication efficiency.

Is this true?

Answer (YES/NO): NO